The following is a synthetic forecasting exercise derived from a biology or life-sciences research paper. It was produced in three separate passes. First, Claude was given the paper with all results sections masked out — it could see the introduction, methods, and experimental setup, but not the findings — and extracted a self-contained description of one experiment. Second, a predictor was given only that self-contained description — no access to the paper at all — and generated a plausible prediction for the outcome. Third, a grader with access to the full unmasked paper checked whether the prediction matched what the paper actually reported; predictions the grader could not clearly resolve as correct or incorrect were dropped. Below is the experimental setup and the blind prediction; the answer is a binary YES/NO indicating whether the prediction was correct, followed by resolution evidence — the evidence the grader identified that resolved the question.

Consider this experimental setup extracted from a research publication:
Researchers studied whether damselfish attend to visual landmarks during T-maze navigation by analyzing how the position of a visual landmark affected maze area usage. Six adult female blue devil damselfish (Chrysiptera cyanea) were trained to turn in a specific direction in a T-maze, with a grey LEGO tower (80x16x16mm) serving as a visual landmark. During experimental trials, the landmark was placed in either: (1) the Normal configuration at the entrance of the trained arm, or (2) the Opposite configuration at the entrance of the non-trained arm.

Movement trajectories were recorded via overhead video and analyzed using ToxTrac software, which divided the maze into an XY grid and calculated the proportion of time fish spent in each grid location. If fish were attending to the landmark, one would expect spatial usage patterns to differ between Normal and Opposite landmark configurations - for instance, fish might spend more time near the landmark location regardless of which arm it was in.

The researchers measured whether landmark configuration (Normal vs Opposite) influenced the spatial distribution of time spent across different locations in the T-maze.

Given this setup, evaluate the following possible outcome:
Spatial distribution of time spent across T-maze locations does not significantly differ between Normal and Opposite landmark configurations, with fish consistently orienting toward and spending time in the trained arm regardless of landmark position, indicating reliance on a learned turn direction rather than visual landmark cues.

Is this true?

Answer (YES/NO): YES